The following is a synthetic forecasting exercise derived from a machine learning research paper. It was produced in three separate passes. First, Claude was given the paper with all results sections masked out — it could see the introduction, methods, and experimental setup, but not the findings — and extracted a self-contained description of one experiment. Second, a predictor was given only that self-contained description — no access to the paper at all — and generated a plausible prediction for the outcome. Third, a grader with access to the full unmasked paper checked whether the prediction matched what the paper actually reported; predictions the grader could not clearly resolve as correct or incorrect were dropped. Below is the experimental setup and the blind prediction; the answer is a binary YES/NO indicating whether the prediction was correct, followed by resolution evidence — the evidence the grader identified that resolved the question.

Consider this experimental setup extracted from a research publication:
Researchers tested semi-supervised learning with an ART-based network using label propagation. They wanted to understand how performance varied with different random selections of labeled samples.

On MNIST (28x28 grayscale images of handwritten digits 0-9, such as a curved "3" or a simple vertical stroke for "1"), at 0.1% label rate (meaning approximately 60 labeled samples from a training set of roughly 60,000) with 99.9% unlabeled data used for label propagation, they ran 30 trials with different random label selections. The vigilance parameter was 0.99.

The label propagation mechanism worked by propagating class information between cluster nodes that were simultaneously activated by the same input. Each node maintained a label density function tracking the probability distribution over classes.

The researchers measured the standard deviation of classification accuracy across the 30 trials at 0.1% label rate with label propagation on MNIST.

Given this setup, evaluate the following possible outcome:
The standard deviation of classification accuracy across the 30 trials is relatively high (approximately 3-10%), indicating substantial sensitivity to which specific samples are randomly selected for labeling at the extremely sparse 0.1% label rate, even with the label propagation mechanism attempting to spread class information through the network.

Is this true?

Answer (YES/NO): NO